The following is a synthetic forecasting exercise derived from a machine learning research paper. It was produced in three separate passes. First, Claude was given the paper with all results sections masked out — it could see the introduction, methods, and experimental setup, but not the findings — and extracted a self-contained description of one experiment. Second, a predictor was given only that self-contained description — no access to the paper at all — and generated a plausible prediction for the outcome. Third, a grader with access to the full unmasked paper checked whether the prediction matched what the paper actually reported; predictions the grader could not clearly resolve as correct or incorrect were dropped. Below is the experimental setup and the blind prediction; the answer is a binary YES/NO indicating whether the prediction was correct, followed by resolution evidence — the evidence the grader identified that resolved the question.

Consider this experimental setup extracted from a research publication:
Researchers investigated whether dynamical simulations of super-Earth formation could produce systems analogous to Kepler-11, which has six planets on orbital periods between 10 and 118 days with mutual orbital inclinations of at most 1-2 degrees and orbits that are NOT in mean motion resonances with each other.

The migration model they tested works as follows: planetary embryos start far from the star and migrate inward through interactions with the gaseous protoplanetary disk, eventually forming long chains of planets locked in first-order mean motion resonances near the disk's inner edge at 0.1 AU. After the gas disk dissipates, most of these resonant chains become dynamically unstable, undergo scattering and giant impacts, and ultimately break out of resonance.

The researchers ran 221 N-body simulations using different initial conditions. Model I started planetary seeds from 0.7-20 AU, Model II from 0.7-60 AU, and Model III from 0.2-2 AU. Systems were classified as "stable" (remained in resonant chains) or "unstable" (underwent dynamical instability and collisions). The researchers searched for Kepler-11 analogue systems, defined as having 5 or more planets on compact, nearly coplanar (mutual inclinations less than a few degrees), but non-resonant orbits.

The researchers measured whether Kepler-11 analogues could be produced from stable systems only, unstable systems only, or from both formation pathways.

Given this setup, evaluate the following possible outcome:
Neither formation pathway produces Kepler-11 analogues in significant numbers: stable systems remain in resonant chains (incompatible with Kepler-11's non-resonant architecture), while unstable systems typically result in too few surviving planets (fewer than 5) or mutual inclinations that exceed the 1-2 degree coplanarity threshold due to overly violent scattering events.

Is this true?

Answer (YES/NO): NO